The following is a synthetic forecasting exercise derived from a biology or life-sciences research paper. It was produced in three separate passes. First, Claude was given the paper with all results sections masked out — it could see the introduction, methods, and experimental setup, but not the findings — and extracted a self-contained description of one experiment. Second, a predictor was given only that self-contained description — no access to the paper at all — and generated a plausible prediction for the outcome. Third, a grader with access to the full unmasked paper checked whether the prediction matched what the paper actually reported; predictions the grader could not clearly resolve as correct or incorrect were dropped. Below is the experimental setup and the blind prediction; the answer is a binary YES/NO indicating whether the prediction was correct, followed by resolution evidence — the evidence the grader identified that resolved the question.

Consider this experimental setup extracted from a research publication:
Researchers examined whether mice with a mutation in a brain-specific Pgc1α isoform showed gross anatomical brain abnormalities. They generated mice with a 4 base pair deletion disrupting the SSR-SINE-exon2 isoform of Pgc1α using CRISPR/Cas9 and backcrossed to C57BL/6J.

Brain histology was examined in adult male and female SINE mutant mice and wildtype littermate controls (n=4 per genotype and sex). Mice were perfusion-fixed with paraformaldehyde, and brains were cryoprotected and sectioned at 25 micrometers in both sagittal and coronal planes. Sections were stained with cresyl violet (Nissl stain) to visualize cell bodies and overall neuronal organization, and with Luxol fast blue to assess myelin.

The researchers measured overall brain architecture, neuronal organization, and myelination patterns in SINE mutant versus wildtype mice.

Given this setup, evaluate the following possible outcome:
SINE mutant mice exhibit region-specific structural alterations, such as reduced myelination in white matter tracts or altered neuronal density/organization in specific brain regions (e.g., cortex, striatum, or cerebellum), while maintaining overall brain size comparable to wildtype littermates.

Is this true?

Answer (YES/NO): NO